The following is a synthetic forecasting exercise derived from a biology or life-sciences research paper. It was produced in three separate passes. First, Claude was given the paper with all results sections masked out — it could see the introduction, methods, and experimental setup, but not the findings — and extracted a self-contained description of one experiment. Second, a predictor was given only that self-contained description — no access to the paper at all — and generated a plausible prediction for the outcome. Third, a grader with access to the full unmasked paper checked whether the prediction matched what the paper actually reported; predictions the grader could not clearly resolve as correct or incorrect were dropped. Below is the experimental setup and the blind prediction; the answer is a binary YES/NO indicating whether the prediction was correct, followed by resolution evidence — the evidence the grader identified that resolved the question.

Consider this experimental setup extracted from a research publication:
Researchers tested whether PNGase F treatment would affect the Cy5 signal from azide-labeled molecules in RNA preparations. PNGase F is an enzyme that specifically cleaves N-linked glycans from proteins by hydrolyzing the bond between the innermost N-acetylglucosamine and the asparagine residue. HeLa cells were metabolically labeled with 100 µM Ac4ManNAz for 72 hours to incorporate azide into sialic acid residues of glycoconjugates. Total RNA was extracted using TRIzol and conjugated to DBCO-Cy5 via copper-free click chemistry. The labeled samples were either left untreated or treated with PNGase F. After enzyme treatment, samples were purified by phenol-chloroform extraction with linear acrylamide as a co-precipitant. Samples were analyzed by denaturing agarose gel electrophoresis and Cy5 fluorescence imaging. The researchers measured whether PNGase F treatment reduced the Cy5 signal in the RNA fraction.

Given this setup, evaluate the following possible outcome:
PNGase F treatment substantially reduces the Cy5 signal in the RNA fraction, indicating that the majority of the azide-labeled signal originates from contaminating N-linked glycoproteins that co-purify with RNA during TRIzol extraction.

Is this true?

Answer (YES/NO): NO